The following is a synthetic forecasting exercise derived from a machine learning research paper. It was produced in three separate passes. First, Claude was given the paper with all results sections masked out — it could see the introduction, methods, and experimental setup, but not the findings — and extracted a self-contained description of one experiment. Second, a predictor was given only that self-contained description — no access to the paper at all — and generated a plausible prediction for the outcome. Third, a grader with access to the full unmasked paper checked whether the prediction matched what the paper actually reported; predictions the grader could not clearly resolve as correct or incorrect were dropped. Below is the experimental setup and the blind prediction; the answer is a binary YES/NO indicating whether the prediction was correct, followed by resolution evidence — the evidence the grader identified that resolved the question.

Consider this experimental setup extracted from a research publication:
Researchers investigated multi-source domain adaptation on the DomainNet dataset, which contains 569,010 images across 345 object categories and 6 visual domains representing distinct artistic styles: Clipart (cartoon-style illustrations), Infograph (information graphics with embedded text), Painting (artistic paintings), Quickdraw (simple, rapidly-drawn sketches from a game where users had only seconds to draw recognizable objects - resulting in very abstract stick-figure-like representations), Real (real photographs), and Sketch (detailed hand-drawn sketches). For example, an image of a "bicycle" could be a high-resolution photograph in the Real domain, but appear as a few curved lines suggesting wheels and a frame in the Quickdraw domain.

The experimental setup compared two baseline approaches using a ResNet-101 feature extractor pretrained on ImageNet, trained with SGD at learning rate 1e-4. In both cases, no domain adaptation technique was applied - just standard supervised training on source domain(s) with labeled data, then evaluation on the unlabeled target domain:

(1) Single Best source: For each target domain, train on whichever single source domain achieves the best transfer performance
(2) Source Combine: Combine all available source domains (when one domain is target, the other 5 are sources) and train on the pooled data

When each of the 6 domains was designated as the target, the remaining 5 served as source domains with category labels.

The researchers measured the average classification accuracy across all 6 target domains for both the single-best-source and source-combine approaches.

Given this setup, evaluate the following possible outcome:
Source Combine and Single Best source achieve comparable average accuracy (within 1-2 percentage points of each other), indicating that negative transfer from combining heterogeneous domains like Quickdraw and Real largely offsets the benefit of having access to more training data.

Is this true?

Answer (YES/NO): NO